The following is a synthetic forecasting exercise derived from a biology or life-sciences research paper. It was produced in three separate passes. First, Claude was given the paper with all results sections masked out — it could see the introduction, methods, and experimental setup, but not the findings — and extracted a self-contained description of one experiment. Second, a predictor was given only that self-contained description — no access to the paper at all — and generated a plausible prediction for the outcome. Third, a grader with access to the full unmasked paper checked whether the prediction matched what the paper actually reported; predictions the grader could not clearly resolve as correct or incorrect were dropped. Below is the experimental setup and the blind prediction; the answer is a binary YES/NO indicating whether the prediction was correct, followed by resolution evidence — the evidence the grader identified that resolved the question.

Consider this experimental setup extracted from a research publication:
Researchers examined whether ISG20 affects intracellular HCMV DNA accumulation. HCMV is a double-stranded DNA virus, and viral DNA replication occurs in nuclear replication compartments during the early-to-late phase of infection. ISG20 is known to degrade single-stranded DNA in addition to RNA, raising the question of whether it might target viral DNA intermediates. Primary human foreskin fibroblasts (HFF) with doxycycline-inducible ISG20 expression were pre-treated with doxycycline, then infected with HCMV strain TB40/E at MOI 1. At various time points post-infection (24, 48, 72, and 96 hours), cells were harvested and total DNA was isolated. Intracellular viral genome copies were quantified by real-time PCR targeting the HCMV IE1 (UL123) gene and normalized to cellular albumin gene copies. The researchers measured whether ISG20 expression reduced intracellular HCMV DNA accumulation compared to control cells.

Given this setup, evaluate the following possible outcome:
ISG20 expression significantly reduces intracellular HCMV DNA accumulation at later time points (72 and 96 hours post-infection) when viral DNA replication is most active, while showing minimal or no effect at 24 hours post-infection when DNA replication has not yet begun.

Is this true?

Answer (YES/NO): YES